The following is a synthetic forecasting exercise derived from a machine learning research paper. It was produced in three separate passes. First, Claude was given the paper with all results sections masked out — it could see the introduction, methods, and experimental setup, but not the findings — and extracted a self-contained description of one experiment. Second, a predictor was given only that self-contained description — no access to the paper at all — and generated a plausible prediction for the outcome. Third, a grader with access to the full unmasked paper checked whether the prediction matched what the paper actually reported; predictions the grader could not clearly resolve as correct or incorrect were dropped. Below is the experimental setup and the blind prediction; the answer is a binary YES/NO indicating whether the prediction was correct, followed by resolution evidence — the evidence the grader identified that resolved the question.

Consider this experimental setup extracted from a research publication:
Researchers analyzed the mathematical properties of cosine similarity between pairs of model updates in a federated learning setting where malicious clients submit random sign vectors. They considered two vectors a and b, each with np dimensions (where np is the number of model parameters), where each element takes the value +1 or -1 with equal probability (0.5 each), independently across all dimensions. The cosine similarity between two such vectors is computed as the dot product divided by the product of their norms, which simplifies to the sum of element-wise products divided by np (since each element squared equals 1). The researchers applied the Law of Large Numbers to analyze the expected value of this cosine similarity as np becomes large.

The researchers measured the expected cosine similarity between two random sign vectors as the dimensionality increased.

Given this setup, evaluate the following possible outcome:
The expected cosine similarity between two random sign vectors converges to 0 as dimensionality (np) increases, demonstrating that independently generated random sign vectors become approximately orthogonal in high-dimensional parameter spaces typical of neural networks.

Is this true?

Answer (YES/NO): YES